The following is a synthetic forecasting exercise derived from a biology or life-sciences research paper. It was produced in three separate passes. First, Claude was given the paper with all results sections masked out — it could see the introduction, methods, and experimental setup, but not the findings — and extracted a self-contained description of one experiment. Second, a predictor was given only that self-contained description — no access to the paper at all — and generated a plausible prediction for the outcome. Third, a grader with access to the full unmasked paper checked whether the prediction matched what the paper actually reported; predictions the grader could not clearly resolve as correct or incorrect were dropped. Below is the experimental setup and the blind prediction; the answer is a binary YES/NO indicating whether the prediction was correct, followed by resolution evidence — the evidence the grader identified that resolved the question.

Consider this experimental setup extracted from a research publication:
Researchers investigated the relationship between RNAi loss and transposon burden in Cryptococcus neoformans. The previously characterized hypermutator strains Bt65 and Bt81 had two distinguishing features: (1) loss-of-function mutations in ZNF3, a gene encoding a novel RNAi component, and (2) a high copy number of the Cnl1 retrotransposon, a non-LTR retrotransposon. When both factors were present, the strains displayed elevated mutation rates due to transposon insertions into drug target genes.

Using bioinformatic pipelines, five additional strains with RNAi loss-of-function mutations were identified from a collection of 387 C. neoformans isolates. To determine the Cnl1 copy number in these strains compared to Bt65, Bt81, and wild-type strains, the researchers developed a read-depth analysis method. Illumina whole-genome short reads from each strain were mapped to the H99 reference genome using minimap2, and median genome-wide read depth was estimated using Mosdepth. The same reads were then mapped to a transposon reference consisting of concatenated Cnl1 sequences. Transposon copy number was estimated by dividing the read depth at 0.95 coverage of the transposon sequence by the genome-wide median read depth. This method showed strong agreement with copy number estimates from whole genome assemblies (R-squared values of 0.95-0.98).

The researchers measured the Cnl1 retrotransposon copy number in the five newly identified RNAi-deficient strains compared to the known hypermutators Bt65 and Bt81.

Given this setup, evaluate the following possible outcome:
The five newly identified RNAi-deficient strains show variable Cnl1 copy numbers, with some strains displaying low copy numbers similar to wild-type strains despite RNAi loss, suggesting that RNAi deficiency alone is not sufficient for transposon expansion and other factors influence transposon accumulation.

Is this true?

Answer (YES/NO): YES